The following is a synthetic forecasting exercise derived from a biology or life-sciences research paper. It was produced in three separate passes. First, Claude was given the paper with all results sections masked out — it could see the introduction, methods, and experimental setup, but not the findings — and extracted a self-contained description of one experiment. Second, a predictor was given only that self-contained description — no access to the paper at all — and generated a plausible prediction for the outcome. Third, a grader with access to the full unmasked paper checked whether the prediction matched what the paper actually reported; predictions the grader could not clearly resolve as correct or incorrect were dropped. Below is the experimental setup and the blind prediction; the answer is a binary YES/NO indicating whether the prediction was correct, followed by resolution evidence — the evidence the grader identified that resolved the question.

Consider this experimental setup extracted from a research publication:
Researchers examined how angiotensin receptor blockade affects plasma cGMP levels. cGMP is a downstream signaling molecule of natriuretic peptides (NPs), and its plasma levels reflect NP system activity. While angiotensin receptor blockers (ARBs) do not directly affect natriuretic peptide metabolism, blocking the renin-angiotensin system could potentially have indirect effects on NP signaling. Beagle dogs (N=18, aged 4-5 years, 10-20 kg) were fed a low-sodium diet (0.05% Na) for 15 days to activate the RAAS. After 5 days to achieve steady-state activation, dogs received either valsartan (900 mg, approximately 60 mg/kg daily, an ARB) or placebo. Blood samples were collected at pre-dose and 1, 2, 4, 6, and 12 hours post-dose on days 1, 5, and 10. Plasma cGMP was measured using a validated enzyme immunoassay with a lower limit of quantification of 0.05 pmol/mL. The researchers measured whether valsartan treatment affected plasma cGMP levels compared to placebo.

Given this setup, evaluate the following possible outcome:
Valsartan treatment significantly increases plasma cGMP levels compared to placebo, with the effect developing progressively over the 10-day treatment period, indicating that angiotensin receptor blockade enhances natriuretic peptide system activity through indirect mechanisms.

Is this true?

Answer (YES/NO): NO